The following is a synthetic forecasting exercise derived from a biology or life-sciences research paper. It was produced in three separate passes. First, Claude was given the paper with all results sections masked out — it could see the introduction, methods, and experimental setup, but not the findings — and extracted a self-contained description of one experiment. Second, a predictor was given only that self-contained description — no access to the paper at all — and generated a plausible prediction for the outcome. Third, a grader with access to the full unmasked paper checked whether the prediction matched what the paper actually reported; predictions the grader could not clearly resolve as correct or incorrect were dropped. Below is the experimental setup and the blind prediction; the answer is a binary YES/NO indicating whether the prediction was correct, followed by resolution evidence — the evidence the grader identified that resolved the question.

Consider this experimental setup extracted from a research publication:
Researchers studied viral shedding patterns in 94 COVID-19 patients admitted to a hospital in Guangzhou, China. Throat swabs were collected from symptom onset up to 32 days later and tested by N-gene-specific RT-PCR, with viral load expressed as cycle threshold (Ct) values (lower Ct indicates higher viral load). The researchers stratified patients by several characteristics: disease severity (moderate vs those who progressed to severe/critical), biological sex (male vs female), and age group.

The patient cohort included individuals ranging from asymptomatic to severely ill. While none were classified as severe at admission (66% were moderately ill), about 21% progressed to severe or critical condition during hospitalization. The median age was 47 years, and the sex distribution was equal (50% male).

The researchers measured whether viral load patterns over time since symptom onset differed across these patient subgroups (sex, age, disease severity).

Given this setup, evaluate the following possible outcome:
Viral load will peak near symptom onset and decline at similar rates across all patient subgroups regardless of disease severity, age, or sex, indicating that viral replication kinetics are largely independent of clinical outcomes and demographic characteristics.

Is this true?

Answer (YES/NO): YES